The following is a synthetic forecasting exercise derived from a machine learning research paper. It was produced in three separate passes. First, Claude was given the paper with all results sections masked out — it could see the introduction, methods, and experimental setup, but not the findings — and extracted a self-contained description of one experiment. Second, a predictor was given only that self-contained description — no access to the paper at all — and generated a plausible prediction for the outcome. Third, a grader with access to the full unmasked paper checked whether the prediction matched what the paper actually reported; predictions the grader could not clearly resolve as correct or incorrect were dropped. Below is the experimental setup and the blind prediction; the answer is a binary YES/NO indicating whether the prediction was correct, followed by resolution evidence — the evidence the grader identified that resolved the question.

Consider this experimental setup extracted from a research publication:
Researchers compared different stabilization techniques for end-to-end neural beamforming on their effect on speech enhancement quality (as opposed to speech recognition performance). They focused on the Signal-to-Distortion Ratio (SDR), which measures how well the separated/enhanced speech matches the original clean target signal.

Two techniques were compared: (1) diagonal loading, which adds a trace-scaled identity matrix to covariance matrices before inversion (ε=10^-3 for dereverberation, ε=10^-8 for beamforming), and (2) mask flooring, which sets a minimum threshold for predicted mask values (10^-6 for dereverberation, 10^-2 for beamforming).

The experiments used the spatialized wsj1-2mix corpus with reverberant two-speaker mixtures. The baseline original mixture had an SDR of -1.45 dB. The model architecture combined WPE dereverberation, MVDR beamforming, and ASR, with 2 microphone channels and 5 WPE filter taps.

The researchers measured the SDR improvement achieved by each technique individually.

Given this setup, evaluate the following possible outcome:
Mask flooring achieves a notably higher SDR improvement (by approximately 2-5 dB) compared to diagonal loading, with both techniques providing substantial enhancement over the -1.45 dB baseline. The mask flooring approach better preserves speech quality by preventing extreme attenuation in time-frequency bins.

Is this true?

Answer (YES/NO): NO